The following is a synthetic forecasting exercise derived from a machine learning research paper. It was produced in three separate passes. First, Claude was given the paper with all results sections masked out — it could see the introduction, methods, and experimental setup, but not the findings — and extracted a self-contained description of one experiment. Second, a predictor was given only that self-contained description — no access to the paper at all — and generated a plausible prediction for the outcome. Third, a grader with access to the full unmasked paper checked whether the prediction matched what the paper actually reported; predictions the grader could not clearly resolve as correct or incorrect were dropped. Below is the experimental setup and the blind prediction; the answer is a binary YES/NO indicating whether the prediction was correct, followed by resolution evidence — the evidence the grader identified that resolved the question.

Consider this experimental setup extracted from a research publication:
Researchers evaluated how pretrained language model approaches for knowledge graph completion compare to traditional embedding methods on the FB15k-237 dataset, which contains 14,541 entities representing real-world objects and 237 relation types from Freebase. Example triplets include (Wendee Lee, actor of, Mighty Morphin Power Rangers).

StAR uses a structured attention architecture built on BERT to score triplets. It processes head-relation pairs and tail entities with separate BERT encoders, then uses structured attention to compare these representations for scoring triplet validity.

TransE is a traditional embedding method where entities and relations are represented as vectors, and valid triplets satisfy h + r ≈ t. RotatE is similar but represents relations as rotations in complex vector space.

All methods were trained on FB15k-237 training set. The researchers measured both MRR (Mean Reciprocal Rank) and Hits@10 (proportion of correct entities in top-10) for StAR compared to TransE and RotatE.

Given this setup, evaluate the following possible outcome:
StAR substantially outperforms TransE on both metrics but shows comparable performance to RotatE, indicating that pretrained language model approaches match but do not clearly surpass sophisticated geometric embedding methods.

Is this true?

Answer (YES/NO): NO